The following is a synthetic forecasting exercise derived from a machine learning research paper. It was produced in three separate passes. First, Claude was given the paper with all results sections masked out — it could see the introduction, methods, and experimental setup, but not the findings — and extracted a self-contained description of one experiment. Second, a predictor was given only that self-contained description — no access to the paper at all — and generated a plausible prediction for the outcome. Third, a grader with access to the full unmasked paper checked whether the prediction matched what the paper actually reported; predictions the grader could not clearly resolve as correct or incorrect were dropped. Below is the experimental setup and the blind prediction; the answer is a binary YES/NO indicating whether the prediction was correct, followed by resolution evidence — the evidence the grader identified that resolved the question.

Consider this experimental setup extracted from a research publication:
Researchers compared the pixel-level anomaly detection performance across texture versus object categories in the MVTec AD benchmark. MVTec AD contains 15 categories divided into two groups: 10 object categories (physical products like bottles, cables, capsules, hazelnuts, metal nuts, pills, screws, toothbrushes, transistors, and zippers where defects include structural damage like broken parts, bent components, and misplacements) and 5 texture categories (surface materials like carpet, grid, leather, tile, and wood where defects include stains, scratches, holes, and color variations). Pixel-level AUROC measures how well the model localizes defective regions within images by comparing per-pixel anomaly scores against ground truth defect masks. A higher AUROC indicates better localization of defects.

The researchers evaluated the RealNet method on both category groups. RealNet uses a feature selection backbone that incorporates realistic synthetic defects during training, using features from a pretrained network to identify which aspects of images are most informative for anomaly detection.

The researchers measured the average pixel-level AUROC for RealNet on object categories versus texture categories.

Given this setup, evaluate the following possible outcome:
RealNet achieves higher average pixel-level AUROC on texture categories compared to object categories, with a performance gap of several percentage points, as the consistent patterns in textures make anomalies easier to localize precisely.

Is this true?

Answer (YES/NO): NO